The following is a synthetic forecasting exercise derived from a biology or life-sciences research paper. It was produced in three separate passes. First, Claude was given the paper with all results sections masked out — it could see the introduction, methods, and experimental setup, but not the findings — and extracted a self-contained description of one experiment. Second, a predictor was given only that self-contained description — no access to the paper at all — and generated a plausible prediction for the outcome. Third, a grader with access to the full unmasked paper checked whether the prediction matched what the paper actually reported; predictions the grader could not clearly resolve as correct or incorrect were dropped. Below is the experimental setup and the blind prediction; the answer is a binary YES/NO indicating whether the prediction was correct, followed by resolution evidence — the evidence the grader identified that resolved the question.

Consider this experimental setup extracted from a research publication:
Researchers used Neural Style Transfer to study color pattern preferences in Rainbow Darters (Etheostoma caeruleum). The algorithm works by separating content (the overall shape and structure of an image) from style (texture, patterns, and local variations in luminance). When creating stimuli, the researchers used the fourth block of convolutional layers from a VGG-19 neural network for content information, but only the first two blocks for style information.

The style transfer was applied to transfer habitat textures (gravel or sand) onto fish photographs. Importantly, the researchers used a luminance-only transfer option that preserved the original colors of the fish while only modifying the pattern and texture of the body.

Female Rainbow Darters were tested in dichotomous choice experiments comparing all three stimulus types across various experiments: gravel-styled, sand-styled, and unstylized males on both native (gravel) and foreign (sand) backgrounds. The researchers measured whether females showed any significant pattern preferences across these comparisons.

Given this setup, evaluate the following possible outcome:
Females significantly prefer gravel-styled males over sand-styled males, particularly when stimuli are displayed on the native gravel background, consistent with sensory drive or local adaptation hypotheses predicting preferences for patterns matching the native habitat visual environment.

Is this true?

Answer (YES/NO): NO